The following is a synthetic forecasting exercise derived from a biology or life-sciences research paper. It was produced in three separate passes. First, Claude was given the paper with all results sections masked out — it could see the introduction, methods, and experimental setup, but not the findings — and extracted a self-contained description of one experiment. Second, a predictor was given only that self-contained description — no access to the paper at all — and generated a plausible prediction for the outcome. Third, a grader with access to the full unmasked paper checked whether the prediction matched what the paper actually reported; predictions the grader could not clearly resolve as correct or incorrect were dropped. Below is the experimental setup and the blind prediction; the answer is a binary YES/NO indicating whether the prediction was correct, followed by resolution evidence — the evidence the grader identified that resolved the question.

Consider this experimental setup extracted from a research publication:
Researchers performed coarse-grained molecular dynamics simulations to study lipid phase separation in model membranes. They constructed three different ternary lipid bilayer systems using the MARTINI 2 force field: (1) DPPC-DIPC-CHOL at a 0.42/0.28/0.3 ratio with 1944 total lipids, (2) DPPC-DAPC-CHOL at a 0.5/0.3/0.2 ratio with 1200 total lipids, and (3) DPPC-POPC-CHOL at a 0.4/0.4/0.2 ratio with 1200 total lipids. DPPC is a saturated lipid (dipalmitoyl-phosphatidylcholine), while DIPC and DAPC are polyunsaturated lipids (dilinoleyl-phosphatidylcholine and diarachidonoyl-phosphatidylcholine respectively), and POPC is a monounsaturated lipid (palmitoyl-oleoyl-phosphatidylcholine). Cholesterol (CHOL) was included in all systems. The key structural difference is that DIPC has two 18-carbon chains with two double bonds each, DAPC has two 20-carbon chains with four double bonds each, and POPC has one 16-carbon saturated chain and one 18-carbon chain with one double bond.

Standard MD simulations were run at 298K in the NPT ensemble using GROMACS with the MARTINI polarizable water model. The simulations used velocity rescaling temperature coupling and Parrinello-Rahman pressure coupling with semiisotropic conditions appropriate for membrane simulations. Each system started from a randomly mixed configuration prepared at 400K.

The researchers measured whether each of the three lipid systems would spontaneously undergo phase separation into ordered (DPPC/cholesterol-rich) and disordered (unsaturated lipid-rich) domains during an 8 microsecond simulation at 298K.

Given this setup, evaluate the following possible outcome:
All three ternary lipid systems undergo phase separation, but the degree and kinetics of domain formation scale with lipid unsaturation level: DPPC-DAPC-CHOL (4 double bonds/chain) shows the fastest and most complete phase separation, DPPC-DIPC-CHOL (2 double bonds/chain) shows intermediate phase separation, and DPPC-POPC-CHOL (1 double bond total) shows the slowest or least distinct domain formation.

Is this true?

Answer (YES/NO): NO